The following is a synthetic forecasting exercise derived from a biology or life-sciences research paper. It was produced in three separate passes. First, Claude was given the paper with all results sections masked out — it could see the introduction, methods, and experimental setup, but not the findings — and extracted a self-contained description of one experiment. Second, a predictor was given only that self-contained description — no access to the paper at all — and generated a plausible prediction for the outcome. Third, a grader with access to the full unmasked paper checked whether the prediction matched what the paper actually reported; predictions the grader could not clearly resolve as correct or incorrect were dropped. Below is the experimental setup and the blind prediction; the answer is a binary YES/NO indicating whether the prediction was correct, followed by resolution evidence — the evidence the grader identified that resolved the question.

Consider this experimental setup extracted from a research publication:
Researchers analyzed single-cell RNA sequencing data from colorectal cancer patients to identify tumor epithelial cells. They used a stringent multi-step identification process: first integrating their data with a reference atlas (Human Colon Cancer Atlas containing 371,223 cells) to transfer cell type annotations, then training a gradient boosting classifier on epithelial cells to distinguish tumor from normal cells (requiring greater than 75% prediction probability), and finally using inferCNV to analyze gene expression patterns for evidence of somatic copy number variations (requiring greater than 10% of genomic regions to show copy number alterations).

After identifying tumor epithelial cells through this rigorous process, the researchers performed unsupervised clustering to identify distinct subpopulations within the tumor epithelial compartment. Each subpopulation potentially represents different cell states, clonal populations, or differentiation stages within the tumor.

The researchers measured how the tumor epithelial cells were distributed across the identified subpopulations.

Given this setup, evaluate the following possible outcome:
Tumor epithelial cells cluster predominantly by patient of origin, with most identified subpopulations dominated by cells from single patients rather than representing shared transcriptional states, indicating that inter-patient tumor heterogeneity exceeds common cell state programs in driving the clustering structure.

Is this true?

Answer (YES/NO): NO